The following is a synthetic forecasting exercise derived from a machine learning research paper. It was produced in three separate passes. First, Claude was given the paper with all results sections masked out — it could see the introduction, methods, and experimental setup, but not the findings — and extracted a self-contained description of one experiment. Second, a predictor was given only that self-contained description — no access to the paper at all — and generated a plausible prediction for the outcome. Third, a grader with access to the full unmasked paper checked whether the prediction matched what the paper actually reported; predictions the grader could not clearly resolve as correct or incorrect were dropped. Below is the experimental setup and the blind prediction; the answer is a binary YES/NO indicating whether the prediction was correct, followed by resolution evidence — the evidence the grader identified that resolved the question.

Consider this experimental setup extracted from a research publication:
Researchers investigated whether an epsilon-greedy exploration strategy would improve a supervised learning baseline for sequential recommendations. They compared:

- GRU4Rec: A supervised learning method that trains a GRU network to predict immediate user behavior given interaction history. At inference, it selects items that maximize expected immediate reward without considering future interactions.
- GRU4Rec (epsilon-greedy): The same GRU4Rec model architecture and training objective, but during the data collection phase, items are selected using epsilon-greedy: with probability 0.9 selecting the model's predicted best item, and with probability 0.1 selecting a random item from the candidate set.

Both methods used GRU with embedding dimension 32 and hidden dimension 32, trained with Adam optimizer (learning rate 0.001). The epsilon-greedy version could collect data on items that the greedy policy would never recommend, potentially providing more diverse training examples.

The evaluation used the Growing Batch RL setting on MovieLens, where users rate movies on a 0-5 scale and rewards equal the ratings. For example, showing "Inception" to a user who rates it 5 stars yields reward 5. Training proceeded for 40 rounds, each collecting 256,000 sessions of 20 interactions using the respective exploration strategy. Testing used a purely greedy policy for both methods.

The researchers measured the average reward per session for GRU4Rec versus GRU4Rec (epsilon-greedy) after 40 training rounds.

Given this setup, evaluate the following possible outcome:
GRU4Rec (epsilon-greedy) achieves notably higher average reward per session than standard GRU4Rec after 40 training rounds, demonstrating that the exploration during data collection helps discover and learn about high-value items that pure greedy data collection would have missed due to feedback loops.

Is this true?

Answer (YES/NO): NO